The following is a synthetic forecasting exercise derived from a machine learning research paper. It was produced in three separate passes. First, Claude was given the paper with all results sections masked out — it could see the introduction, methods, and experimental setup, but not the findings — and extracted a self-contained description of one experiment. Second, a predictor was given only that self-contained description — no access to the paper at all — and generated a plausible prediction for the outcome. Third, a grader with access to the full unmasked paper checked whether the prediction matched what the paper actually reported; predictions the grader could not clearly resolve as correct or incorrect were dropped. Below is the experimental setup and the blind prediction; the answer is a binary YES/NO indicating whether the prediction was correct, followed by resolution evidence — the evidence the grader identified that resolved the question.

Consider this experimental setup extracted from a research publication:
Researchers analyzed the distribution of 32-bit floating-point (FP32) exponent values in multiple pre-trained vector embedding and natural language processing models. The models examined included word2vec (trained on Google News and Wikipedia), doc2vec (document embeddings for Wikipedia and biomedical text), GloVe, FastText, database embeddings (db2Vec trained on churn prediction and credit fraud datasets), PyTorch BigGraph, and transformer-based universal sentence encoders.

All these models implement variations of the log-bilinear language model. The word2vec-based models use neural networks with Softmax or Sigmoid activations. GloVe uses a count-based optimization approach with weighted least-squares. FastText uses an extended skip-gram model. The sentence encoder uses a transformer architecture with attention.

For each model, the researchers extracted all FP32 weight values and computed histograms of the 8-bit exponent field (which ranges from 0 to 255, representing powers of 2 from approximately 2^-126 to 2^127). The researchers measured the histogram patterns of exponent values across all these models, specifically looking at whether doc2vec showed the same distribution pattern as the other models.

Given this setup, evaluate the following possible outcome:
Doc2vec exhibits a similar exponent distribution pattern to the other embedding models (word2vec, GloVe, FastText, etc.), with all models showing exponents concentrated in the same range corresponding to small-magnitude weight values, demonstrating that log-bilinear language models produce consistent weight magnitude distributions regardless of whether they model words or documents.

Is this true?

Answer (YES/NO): NO